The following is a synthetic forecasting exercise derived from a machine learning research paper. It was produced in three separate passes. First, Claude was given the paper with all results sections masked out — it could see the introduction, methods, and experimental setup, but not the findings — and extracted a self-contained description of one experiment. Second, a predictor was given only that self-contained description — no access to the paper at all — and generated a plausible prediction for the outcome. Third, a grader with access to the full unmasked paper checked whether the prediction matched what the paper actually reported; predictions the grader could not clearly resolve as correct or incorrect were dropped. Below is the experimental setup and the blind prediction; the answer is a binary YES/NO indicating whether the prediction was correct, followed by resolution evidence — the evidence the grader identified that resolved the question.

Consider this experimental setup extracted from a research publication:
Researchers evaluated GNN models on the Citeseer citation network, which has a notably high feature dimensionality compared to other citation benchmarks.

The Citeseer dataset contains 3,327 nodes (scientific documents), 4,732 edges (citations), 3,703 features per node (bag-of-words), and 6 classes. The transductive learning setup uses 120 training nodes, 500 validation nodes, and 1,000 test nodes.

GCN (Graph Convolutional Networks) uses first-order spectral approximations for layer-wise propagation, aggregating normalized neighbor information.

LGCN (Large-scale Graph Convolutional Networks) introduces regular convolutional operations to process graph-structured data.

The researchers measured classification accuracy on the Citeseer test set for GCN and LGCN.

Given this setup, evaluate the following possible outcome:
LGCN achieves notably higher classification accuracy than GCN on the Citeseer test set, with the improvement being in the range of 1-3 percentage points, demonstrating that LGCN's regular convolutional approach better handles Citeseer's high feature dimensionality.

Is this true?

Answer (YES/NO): YES